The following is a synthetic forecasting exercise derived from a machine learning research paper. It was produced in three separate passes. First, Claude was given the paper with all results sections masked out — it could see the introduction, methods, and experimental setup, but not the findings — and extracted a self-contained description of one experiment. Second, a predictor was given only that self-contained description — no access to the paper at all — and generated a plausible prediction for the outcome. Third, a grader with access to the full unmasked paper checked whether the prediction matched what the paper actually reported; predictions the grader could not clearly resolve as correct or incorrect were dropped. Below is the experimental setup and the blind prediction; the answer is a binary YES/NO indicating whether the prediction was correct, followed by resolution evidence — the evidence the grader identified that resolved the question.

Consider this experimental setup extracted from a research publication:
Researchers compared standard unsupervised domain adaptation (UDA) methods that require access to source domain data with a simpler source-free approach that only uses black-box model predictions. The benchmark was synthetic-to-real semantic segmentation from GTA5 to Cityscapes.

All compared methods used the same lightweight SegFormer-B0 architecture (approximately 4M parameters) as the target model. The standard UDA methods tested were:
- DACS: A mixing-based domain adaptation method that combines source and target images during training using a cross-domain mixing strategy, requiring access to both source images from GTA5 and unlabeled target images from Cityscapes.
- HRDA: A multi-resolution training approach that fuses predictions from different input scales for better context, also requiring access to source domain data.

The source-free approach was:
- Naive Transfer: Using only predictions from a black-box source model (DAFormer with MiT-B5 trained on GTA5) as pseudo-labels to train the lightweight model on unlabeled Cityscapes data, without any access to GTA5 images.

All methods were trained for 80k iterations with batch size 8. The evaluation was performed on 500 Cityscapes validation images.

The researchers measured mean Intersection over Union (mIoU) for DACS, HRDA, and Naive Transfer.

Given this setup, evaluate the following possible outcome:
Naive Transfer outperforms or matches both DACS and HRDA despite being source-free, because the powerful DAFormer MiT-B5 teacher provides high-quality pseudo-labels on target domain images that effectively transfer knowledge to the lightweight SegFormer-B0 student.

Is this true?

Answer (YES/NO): NO